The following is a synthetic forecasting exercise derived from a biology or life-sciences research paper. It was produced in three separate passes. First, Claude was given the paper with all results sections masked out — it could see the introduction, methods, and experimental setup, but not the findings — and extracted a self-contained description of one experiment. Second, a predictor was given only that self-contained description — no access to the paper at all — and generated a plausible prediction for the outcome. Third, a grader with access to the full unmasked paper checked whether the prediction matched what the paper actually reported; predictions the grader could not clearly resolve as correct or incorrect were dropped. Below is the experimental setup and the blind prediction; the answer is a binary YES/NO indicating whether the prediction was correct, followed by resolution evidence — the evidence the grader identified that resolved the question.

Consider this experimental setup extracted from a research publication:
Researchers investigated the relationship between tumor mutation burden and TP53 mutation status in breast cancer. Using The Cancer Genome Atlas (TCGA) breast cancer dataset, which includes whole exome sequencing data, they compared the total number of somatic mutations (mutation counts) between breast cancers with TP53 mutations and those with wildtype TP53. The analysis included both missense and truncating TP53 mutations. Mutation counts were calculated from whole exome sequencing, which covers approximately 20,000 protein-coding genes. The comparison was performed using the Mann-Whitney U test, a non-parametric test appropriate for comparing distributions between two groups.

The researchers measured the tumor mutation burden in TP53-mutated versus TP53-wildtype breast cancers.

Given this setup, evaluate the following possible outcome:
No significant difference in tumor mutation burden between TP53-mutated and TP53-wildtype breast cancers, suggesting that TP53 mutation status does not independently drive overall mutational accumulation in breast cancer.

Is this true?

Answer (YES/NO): NO